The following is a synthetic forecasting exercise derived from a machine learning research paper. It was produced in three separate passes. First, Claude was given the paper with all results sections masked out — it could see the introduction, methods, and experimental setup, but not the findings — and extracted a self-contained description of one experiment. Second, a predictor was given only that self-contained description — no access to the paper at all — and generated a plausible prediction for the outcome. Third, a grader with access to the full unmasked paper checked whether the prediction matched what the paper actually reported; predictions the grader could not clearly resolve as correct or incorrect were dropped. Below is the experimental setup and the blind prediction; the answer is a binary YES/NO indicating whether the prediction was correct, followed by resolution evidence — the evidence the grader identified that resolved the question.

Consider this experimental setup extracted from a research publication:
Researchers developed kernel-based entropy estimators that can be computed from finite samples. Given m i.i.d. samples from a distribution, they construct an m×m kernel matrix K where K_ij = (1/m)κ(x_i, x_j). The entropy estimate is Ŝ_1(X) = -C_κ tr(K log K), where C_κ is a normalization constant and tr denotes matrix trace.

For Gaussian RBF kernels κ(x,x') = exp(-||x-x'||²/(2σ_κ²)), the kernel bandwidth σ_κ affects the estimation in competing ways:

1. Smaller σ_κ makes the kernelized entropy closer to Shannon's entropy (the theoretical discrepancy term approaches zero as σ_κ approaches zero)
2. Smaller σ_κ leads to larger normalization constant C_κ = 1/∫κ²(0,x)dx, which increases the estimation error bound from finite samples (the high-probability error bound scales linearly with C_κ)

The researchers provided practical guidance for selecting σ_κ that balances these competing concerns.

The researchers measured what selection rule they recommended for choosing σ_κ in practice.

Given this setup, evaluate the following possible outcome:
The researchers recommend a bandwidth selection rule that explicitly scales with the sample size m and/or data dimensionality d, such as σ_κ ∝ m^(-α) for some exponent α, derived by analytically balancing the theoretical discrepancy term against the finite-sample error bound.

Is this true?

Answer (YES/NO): NO